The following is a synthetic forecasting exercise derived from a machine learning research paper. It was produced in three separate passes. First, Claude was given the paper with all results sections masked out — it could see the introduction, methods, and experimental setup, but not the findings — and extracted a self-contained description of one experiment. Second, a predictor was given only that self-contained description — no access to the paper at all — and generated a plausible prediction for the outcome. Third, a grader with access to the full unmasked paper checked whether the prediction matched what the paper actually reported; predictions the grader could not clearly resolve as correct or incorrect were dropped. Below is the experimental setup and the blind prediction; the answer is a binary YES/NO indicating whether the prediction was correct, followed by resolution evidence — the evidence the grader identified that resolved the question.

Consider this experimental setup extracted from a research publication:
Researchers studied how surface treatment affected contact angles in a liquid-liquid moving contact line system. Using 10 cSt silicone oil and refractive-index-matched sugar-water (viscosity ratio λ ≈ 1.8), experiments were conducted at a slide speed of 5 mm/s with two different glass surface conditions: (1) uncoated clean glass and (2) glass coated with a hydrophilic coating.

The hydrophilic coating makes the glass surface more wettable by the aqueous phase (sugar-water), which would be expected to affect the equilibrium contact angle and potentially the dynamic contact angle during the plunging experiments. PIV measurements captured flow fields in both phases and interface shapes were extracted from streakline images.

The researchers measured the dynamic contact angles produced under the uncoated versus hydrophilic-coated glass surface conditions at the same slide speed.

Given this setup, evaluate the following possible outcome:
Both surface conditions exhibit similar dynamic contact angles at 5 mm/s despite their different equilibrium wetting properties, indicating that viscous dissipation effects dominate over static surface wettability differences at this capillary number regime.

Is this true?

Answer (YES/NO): NO